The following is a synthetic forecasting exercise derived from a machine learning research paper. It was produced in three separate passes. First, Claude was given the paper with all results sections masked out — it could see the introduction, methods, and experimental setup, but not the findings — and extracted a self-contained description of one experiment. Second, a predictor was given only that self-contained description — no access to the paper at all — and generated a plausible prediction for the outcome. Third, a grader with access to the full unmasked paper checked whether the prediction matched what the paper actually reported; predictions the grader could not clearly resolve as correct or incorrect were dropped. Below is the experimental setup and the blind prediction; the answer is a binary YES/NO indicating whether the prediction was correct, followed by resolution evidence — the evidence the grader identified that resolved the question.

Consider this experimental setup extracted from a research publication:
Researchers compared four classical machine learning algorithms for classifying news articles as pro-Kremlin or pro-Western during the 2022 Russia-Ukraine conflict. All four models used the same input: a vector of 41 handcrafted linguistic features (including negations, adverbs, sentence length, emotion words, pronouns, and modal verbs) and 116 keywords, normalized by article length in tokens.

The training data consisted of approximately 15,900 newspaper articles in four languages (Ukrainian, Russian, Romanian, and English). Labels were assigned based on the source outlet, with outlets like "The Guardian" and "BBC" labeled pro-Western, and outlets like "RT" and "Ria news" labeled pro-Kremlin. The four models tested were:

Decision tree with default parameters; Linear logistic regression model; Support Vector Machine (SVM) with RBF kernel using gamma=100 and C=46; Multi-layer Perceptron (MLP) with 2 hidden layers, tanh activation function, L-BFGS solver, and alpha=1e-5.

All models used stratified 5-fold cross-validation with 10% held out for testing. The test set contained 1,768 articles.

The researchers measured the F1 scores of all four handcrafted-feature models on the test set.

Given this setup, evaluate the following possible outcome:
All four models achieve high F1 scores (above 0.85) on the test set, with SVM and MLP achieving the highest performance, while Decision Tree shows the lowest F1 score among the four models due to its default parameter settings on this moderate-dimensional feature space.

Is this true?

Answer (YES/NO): NO